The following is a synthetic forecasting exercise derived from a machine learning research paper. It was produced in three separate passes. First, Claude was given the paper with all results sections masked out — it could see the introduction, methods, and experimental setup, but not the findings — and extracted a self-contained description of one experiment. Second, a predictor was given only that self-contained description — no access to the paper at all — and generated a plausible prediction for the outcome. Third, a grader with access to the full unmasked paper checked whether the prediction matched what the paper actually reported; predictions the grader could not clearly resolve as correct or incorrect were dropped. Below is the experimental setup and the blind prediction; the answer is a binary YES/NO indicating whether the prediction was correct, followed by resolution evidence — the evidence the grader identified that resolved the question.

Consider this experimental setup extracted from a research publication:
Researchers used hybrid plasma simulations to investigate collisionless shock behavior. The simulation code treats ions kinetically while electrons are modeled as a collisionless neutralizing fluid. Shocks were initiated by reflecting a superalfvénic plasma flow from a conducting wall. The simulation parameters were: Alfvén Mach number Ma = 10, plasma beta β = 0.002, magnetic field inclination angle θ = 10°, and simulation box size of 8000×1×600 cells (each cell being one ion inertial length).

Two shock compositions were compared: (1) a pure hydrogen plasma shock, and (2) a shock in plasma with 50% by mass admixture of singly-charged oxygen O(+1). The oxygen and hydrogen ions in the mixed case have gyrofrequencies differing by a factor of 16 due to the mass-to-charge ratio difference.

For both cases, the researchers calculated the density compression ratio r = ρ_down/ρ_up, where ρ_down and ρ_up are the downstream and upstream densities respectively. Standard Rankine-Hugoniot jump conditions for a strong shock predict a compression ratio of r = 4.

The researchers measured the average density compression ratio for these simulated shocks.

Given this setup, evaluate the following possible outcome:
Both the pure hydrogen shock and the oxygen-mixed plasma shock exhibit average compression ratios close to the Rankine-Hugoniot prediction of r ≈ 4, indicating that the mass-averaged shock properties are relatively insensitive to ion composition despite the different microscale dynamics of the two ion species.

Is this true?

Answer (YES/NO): NO